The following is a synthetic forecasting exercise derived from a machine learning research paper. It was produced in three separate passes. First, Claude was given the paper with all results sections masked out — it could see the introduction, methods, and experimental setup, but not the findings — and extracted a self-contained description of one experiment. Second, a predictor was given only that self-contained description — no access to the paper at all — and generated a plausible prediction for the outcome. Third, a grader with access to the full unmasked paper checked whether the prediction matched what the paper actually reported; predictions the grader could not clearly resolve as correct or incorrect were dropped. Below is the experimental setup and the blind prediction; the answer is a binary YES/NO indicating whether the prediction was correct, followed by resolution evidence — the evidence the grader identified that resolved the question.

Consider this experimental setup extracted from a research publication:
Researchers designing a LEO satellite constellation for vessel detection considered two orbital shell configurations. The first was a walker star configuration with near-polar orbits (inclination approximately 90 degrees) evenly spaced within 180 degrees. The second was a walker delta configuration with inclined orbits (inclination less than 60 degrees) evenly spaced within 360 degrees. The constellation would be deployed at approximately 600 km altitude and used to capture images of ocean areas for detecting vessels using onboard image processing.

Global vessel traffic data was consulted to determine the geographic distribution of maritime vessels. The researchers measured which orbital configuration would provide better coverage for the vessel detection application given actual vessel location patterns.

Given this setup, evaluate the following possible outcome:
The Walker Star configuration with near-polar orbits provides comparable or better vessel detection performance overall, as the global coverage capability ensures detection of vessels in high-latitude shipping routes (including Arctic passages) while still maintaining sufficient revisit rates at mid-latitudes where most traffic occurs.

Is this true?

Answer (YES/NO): NO